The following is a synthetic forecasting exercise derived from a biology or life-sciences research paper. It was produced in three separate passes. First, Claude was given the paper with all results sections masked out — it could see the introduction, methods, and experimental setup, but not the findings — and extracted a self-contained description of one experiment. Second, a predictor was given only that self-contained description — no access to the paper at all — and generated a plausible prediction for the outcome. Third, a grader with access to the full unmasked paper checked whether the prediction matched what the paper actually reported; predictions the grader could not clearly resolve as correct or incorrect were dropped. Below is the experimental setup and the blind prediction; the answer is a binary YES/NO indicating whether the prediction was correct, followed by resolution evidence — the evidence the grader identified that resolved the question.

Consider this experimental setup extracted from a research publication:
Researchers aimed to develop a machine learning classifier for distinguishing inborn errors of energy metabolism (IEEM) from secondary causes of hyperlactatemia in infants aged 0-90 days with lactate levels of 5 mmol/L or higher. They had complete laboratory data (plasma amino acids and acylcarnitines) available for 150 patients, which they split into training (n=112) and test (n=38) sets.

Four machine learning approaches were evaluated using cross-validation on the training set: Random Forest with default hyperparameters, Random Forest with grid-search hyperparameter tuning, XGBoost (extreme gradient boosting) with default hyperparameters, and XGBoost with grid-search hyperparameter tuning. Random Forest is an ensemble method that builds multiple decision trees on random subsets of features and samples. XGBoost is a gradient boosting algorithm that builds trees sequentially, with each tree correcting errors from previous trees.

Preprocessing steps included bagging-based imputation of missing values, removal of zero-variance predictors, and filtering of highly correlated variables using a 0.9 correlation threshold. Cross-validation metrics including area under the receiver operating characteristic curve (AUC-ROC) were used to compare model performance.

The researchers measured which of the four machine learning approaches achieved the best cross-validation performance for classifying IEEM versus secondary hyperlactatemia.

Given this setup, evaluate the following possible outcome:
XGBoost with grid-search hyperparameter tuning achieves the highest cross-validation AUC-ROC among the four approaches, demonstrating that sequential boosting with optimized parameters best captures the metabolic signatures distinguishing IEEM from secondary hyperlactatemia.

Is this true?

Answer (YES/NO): YES